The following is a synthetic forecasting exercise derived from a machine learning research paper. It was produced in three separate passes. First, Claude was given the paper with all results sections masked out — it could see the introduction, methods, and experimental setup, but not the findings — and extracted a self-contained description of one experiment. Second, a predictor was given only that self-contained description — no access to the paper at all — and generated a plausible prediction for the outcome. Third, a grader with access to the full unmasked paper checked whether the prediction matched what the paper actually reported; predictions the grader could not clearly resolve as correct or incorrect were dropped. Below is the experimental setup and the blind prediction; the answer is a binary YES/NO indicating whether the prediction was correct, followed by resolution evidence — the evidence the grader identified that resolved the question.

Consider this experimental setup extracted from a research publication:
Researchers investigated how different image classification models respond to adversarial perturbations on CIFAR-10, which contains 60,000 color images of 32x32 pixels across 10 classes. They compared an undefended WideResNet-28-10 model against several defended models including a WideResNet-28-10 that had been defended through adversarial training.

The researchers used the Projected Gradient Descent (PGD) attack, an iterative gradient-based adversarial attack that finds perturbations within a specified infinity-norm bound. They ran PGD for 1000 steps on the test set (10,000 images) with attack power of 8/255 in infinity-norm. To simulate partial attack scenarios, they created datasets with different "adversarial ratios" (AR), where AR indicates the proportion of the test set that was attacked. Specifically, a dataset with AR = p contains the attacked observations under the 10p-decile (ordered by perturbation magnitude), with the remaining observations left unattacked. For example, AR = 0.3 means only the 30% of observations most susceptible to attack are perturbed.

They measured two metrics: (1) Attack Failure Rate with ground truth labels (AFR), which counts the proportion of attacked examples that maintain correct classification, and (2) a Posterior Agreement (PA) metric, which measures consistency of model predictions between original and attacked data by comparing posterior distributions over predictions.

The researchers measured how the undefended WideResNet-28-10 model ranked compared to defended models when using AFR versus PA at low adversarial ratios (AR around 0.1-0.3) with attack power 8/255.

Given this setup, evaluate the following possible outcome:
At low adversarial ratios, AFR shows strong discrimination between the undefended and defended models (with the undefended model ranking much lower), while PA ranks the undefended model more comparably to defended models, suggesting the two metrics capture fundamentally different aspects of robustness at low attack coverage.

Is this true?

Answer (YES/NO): NO